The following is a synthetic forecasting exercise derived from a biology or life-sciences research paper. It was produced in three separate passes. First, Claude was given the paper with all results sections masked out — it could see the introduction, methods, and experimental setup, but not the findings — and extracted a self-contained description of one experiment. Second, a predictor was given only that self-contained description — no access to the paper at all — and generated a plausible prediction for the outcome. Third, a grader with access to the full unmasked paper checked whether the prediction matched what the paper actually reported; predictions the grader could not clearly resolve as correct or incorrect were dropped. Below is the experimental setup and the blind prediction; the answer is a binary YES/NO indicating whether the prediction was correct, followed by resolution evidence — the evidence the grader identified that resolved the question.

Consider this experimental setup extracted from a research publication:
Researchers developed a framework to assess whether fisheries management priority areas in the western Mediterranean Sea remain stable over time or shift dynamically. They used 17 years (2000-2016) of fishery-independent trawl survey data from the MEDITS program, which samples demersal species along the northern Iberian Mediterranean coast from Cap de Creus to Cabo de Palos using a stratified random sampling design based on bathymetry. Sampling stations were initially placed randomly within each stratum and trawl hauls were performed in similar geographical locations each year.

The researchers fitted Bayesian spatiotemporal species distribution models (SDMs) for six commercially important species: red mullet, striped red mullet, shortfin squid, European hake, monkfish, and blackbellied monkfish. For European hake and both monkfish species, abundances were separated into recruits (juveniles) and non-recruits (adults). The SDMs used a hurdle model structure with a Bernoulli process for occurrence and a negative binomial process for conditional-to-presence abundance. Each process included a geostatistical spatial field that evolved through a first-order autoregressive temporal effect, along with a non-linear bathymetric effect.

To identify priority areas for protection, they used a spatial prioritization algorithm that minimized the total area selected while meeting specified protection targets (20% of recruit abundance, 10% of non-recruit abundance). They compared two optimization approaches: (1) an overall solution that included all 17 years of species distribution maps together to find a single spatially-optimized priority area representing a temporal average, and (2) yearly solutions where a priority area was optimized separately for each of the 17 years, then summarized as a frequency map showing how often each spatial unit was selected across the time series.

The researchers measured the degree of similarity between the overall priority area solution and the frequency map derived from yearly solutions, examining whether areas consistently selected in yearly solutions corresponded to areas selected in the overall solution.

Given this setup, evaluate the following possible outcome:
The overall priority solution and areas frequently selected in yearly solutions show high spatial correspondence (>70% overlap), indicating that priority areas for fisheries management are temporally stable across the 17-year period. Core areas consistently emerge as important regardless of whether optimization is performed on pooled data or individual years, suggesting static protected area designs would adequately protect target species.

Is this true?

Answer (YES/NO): NO